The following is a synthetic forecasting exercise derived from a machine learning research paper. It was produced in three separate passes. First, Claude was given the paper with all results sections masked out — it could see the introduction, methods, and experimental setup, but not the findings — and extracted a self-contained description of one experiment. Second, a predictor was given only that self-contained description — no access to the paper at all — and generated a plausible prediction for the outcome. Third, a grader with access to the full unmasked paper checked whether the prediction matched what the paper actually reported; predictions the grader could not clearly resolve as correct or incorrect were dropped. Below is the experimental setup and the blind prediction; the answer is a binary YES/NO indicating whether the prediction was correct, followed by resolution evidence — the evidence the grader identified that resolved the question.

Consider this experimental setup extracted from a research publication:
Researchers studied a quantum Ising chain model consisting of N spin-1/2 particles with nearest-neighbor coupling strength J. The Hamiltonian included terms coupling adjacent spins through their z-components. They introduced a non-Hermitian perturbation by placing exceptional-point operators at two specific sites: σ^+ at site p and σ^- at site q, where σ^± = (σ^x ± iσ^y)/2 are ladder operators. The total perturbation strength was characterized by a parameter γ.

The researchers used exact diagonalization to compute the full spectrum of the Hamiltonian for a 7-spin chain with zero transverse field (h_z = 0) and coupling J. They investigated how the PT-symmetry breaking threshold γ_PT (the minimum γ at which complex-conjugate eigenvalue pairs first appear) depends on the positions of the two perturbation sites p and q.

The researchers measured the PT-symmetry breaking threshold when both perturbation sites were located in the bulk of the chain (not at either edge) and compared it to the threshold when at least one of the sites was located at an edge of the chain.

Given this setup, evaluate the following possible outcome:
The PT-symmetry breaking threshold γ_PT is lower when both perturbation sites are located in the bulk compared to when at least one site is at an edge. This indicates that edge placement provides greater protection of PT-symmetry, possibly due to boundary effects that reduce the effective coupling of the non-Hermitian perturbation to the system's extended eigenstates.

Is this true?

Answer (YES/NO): NO